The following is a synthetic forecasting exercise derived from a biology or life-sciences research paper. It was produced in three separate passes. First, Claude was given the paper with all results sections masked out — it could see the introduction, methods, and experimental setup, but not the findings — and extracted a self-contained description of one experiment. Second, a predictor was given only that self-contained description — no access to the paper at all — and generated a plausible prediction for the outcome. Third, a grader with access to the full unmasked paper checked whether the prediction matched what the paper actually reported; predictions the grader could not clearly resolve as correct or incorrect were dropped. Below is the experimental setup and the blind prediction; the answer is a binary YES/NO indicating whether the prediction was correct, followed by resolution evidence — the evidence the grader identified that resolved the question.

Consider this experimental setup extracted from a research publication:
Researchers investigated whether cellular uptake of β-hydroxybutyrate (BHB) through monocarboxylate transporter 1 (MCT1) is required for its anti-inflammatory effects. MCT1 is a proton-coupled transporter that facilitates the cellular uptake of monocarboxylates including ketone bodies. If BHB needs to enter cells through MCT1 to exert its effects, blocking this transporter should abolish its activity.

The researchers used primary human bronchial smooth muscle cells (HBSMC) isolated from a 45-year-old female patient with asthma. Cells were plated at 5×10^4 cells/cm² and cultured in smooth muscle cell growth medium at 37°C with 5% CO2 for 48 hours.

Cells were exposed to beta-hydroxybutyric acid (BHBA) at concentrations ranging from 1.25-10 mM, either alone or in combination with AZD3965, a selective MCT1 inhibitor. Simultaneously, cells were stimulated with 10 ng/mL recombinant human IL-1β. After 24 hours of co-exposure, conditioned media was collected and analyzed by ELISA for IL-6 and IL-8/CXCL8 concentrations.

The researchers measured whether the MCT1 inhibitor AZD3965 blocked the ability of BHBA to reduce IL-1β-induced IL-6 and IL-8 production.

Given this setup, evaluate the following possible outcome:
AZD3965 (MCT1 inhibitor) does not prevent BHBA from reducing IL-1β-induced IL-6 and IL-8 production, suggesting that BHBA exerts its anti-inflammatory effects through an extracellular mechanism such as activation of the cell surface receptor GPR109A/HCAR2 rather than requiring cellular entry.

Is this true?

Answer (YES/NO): NO